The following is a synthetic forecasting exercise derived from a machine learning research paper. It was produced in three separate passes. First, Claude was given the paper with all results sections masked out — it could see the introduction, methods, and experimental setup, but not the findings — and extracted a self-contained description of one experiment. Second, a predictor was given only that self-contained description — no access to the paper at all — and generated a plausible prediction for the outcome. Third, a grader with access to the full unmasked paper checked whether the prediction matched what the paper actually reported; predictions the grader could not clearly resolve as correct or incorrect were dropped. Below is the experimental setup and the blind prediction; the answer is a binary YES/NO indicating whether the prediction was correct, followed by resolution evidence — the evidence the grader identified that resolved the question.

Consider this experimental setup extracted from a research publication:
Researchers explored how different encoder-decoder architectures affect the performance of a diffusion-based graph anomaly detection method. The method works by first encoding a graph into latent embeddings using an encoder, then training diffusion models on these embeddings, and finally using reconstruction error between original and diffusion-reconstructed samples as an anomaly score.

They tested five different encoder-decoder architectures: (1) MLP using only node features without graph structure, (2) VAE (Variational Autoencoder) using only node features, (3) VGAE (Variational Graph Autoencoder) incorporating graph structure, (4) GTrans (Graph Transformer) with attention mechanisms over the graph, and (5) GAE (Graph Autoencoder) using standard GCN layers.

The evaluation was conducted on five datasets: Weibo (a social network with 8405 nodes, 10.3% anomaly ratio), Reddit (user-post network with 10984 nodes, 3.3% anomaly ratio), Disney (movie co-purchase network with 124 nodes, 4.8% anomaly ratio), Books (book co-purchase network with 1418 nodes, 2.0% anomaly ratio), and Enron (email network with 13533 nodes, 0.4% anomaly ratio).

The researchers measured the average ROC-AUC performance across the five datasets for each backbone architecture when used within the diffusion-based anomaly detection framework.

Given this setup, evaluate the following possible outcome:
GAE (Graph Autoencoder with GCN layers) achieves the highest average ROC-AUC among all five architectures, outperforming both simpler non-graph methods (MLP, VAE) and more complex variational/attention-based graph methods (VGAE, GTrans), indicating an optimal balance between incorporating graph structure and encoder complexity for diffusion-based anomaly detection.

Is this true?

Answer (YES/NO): YES